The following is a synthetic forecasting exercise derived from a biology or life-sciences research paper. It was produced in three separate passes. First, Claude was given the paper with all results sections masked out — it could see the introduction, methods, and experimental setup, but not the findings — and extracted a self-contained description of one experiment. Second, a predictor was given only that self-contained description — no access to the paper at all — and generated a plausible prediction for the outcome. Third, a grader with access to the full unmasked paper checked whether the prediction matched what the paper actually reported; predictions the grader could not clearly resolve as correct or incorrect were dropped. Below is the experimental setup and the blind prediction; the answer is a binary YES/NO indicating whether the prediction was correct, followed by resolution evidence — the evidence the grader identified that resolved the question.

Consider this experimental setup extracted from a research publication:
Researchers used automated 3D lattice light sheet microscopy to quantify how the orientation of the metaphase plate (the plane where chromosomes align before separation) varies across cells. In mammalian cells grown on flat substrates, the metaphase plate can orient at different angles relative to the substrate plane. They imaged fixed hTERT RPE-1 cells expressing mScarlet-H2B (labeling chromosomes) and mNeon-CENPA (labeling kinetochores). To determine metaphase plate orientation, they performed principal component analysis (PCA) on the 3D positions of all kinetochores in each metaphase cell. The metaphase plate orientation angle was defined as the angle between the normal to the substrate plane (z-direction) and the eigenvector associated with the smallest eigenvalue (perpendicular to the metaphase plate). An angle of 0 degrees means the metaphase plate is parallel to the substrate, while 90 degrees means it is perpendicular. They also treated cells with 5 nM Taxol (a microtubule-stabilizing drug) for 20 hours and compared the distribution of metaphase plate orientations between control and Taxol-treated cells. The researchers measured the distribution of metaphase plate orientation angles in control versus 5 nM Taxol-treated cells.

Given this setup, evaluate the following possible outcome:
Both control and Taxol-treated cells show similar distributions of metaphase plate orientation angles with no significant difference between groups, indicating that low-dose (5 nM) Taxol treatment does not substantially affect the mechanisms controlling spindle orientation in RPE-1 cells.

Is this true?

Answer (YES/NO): NO